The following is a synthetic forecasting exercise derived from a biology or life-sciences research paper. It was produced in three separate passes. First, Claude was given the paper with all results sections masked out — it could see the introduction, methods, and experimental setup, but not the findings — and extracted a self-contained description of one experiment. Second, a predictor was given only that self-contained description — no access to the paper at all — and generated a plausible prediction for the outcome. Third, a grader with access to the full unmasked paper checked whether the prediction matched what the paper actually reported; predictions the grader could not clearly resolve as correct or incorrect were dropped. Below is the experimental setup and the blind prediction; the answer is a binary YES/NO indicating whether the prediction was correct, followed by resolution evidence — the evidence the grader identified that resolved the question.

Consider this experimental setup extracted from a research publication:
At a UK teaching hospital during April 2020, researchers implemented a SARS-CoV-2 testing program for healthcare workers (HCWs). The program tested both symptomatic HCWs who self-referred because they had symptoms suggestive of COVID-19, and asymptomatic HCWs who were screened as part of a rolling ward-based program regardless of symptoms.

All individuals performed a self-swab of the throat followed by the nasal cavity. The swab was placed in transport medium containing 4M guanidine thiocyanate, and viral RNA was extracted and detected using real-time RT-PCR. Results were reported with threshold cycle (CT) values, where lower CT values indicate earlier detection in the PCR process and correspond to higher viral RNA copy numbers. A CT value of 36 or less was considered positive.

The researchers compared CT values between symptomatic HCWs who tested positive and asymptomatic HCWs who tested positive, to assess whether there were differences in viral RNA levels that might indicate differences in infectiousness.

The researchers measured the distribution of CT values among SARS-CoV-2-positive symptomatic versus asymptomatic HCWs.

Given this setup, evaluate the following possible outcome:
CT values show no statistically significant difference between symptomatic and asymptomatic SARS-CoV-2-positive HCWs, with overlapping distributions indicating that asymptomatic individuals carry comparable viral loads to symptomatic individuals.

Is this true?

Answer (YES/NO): NO